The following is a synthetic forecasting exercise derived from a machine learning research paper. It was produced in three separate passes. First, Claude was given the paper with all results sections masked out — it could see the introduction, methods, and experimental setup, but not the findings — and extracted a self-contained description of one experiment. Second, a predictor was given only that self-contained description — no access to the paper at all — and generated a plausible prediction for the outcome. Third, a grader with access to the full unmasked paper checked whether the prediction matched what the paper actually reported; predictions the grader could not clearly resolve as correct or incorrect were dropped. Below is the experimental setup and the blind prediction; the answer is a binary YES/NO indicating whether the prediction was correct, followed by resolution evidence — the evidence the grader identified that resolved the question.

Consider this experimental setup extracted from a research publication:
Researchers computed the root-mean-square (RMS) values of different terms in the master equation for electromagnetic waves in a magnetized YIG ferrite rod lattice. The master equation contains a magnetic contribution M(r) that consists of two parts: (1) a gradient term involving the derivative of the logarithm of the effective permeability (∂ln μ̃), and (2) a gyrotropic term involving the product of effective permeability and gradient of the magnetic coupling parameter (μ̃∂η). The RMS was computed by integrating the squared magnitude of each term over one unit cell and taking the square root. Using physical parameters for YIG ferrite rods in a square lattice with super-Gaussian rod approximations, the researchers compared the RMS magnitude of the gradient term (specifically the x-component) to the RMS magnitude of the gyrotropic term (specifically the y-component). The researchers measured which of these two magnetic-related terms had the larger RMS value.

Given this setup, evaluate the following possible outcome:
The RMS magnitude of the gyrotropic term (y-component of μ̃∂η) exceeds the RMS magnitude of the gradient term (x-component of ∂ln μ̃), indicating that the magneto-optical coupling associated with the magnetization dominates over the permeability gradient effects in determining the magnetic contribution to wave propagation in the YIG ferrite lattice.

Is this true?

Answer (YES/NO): NO